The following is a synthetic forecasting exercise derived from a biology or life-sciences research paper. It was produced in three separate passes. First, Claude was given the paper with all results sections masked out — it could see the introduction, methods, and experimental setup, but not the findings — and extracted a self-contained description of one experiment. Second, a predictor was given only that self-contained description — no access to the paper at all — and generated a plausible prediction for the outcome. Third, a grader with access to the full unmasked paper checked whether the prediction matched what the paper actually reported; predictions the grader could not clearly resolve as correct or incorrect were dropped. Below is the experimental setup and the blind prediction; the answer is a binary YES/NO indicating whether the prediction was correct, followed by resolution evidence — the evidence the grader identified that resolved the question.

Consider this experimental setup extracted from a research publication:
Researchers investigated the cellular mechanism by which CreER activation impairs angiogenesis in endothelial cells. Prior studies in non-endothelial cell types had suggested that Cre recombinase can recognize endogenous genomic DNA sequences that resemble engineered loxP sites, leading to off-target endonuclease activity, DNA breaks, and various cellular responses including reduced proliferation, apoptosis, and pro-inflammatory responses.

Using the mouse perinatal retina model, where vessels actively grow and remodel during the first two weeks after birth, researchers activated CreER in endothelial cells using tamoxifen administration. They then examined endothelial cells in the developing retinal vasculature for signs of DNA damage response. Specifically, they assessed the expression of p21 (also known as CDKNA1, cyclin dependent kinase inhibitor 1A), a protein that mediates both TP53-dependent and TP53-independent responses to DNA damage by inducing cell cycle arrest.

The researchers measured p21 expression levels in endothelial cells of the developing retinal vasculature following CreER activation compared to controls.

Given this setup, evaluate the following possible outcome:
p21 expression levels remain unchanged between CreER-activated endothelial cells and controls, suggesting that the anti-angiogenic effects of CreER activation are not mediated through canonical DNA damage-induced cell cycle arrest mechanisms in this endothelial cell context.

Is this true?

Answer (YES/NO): NO